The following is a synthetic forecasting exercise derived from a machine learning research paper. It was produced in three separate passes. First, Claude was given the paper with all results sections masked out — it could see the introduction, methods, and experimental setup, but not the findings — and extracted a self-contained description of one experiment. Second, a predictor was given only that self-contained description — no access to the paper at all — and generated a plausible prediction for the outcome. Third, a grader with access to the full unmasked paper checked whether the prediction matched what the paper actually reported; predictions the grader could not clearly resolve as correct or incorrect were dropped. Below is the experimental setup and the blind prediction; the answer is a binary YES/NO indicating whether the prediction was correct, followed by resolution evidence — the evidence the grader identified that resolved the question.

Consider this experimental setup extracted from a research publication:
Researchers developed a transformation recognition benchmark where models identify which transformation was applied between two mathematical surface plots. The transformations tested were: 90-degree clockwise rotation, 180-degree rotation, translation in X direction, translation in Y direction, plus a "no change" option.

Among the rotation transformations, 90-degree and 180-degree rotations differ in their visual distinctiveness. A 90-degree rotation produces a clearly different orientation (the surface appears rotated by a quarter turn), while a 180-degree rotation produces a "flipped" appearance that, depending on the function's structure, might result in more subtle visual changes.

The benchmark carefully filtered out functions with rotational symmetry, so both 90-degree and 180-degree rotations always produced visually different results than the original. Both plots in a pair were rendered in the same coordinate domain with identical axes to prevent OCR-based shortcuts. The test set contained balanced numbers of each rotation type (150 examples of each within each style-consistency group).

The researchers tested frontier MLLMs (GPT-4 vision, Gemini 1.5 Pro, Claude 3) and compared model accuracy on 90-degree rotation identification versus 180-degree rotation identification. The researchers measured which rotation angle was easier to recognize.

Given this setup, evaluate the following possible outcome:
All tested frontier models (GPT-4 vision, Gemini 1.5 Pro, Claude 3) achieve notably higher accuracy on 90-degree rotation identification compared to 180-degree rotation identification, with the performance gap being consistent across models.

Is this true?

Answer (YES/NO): NO